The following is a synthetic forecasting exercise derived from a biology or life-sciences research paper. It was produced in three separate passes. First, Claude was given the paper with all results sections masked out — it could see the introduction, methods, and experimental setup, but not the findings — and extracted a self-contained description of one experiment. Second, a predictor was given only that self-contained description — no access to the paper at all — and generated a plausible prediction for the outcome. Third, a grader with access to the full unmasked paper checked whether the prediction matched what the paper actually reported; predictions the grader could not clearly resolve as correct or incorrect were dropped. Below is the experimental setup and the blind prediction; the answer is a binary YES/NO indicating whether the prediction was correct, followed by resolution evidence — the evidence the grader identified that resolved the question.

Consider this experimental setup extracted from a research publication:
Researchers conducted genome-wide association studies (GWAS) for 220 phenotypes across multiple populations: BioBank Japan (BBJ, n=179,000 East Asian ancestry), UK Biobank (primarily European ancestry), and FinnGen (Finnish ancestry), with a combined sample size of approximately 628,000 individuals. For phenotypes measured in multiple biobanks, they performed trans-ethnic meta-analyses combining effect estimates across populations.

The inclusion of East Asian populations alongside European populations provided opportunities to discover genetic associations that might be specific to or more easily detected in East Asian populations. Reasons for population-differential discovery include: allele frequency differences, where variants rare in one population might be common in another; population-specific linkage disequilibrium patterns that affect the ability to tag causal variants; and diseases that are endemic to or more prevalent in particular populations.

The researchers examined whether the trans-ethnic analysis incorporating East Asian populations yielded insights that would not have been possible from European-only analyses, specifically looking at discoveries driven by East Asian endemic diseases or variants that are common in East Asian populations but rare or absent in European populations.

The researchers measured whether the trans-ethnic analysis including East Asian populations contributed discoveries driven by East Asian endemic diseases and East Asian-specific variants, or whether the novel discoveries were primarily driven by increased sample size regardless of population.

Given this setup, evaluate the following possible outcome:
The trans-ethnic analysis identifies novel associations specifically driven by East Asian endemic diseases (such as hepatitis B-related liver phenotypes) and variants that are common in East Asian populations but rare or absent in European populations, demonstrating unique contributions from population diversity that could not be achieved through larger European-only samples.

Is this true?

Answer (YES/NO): YES